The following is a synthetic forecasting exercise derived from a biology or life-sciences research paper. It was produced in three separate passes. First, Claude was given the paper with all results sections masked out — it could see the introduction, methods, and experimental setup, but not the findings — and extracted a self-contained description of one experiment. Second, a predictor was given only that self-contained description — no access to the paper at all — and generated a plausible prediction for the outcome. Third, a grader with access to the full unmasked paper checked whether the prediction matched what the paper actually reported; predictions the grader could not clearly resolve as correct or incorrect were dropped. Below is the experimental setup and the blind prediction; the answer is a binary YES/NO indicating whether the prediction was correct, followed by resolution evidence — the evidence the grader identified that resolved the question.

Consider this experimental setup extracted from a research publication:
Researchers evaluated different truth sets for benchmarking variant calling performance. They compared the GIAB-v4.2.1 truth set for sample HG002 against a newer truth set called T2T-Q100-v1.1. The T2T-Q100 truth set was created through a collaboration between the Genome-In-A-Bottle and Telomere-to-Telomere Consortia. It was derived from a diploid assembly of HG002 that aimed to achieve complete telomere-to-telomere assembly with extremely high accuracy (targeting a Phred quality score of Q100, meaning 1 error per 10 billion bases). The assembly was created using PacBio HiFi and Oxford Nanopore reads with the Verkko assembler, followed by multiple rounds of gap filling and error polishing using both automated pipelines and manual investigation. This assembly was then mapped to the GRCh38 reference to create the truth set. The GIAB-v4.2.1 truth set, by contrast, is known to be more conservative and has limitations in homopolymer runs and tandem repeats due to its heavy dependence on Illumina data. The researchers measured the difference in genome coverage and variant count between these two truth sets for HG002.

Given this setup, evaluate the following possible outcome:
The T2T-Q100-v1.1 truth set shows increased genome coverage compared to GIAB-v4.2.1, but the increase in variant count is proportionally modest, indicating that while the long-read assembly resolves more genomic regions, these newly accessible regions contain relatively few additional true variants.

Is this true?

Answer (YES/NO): NO